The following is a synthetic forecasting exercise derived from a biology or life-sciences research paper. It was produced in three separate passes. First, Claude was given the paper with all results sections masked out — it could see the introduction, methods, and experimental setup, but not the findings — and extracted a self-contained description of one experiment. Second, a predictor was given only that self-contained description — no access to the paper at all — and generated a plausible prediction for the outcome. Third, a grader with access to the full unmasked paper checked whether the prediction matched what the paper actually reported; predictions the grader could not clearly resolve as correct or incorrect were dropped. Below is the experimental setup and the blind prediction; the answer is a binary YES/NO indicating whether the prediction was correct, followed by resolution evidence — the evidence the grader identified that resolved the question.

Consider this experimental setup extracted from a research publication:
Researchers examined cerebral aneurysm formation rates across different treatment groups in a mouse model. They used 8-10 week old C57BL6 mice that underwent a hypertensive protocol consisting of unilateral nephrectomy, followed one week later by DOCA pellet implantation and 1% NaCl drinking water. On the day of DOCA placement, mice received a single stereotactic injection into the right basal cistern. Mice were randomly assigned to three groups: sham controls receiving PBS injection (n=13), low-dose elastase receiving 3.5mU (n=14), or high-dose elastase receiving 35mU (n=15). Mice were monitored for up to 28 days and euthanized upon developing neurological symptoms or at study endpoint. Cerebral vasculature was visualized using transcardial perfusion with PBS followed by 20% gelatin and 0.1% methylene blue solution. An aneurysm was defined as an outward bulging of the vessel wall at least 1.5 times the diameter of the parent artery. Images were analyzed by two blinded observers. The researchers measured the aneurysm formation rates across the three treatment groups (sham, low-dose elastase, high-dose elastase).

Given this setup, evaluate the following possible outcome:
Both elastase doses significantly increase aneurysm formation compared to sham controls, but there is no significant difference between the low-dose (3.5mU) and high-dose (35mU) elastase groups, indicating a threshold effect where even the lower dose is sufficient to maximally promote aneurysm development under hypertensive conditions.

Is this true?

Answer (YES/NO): NO